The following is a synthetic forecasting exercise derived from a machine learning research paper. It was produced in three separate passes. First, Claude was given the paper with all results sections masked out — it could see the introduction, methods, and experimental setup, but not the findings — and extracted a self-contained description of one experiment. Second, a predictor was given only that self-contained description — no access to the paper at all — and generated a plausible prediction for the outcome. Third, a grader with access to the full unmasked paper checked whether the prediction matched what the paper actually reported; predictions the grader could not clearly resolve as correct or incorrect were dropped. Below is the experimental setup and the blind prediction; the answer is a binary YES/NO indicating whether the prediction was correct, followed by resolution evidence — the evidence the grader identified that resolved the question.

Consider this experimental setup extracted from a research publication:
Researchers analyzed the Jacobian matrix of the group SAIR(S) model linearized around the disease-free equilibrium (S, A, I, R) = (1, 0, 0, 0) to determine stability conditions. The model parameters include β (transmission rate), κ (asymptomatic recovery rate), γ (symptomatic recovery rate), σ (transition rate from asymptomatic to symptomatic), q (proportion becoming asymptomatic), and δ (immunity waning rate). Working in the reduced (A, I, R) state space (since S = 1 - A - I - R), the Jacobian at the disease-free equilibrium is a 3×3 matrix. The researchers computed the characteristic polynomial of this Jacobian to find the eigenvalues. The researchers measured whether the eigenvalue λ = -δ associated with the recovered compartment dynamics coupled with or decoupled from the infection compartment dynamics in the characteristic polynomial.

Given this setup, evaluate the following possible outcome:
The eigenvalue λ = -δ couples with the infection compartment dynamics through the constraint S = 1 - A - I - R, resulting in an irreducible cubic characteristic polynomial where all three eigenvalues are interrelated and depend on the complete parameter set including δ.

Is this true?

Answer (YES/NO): NO